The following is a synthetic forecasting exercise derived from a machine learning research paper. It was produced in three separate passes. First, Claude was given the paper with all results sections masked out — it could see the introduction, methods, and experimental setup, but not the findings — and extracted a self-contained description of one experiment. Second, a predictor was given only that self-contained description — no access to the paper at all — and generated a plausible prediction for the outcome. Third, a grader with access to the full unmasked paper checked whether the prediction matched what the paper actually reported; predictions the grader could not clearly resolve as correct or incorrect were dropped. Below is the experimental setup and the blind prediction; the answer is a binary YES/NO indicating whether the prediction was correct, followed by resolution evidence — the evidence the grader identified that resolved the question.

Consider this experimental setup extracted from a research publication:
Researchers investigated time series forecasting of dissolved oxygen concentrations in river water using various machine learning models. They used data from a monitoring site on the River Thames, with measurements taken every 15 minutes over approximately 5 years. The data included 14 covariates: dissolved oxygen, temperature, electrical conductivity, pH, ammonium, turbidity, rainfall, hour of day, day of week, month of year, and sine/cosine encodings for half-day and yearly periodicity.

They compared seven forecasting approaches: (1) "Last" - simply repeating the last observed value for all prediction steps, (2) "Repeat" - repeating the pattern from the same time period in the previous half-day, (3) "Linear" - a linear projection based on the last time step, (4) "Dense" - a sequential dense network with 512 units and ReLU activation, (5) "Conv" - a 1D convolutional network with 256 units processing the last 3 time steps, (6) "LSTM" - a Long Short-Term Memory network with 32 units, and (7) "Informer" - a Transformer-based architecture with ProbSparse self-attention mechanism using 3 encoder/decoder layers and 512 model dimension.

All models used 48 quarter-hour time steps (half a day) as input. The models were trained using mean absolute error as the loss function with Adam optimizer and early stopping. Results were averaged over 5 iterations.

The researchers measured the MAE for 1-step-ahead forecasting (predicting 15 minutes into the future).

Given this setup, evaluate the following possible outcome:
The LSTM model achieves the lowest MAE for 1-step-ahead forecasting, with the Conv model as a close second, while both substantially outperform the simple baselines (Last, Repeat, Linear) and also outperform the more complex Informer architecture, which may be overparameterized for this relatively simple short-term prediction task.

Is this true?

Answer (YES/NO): NO